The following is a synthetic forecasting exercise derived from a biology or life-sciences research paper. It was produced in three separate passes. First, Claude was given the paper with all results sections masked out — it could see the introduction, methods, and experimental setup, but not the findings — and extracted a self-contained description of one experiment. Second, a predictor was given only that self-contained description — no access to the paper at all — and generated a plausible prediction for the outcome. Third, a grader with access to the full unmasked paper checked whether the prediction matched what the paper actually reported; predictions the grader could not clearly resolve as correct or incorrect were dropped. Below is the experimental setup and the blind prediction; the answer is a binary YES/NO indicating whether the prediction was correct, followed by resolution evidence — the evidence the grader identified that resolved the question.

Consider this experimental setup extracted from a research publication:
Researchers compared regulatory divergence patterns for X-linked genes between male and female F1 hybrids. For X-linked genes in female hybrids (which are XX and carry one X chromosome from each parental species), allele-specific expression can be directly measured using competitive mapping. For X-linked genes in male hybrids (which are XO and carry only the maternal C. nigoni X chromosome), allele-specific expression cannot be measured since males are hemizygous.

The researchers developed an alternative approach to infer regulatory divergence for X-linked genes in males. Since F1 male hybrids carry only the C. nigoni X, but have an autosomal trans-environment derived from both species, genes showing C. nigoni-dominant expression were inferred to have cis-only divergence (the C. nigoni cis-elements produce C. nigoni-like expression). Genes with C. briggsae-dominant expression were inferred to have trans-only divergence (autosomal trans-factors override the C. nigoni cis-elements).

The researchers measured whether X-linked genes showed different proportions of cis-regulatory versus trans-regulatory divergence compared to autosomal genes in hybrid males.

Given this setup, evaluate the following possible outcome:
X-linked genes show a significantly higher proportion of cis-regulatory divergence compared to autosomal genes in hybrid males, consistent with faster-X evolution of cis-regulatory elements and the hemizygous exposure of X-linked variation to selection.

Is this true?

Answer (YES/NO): NO